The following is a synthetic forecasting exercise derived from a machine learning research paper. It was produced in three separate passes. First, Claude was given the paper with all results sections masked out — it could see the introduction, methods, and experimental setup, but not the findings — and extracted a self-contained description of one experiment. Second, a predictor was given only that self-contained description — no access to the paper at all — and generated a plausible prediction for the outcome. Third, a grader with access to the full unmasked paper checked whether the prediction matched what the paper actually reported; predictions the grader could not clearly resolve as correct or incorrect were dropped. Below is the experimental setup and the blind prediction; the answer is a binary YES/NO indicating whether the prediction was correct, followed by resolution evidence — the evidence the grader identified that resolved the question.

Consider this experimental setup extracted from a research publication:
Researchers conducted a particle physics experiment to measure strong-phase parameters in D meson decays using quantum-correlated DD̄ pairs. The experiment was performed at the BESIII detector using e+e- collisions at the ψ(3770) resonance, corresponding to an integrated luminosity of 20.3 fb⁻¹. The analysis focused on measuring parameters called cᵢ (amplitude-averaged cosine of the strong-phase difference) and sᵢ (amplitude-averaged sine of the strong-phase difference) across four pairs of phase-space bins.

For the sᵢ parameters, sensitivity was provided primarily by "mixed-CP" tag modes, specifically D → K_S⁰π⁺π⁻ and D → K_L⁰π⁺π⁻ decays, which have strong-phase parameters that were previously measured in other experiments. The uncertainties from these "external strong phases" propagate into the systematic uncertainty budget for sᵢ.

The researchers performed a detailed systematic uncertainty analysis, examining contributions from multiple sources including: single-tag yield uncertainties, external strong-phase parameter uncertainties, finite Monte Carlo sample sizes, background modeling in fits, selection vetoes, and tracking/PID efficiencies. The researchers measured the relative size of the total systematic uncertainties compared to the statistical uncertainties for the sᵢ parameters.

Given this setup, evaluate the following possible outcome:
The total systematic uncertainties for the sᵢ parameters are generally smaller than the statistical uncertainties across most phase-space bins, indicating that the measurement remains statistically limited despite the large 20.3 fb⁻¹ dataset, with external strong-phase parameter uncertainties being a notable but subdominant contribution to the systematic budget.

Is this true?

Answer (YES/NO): NO